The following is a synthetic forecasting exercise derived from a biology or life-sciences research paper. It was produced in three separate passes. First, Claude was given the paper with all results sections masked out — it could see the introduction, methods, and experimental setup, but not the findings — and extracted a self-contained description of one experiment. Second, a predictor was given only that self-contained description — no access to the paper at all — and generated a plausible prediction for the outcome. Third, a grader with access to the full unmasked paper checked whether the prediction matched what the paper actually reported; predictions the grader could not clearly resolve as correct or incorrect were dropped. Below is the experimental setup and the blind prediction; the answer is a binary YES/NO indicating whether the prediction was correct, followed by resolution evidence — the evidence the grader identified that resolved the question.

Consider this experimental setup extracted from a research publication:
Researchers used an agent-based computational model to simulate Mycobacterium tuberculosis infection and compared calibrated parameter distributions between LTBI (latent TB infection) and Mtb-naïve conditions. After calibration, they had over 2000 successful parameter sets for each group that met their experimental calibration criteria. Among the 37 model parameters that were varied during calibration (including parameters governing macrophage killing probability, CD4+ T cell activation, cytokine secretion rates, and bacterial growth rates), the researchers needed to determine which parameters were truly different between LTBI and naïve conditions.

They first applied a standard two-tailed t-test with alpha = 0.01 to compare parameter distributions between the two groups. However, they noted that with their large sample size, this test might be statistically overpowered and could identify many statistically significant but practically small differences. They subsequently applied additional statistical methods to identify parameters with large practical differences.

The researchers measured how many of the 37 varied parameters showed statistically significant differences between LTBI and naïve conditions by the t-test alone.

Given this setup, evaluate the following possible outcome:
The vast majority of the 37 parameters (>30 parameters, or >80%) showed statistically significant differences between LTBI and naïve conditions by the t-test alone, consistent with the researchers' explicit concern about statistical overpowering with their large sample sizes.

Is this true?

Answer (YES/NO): YES